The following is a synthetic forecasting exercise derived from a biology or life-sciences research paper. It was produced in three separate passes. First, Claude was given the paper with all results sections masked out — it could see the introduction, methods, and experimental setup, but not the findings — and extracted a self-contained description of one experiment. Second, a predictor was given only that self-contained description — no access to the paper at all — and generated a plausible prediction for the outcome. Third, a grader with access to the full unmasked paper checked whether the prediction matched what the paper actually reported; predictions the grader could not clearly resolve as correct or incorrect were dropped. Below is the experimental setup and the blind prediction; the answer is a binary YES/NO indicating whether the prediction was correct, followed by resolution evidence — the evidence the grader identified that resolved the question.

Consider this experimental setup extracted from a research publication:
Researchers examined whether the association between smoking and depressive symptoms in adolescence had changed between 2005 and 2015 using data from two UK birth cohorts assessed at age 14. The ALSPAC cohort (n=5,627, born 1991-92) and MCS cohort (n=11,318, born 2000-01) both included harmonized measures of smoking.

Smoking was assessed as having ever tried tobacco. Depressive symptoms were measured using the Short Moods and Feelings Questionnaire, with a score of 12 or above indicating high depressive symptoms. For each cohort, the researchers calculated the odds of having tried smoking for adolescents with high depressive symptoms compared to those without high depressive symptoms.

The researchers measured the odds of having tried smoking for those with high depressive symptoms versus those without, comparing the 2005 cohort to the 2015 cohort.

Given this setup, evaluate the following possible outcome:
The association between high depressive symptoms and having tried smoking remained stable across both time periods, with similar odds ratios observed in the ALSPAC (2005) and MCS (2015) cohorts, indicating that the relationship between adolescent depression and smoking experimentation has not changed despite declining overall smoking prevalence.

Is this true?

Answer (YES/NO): NO